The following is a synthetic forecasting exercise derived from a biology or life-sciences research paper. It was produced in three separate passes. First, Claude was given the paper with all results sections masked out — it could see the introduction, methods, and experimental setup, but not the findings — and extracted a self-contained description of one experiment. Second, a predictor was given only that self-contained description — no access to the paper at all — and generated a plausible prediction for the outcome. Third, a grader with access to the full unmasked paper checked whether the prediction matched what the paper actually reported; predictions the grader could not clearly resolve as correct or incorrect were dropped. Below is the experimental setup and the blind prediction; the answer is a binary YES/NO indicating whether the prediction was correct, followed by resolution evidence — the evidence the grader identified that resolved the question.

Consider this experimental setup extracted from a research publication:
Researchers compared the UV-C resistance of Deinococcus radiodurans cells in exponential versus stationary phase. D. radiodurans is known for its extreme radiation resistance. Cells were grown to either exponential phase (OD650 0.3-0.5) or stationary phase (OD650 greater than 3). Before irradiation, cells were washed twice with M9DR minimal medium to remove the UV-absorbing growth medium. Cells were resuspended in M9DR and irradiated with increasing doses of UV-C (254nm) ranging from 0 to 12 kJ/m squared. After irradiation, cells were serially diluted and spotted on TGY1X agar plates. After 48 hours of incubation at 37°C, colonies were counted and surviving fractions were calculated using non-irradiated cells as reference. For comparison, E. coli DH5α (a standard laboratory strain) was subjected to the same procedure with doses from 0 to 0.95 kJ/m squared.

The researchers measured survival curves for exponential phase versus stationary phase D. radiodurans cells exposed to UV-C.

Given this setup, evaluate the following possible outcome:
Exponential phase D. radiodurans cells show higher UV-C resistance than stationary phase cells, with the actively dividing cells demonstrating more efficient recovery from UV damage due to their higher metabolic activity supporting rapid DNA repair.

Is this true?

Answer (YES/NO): NO